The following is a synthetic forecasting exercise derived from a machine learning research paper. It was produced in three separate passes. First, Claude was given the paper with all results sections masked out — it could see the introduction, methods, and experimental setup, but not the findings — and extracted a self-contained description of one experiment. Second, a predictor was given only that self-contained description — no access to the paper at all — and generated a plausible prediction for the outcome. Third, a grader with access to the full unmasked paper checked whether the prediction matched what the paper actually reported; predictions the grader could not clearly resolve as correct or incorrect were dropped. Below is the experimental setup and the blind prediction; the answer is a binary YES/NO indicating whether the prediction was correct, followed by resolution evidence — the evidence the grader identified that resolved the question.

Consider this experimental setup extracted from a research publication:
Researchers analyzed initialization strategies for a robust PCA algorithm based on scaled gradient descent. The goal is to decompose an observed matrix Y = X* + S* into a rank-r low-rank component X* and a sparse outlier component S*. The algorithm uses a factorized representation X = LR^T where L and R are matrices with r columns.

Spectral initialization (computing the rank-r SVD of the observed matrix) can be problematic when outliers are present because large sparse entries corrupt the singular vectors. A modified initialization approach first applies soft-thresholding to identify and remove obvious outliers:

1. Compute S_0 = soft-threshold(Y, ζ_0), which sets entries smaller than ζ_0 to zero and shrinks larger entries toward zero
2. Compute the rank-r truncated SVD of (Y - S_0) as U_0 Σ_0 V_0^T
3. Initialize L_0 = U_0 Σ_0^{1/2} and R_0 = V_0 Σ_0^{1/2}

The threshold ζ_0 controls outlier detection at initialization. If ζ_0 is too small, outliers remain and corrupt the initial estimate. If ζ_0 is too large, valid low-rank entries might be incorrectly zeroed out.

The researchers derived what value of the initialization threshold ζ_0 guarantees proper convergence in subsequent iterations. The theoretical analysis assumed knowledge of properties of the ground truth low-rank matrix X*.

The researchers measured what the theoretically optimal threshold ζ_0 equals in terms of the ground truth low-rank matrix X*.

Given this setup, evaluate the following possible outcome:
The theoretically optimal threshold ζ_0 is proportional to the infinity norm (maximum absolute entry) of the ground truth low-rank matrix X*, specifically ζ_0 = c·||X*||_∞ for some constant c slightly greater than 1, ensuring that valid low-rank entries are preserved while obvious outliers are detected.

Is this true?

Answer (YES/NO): NO